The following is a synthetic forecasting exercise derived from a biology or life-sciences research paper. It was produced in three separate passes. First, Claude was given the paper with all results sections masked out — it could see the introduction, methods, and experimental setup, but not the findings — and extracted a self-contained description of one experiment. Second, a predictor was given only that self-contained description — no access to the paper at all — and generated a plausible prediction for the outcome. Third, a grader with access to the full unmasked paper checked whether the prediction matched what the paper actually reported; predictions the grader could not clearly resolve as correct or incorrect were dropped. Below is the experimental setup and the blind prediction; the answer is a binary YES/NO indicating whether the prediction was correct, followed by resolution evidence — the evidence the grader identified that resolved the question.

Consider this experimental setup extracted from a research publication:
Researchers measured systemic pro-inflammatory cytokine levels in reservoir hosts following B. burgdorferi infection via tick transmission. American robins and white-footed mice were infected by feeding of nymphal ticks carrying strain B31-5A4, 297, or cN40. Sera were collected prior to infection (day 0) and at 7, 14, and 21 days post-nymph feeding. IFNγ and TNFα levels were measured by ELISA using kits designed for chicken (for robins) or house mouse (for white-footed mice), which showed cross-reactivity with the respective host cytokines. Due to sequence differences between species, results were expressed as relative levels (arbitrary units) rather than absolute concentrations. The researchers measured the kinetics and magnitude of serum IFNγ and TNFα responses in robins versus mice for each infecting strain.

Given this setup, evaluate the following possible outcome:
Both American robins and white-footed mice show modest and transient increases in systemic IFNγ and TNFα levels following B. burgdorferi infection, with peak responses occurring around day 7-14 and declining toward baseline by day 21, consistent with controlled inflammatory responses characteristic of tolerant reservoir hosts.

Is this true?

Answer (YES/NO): NO